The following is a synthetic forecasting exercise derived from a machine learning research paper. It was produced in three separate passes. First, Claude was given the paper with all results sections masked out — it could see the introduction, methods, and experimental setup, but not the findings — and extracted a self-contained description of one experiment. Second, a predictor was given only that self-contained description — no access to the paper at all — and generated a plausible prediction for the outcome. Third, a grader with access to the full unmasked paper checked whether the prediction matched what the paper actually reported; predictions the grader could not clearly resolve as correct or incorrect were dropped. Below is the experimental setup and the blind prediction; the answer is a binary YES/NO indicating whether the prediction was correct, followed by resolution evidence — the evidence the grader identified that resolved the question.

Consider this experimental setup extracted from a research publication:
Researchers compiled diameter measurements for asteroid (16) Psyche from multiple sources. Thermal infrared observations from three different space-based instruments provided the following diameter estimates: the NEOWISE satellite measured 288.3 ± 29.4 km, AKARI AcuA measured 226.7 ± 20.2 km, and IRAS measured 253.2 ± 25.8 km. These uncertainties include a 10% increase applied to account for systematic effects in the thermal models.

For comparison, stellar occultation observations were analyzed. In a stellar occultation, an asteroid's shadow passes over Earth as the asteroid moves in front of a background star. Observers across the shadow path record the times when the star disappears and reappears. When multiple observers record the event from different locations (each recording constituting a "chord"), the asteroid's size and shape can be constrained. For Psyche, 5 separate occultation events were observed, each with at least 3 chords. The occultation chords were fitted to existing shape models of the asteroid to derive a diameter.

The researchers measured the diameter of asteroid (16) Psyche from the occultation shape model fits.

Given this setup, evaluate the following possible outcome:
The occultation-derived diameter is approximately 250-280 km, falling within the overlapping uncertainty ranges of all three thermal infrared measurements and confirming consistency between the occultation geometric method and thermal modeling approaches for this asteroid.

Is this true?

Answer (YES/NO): NO